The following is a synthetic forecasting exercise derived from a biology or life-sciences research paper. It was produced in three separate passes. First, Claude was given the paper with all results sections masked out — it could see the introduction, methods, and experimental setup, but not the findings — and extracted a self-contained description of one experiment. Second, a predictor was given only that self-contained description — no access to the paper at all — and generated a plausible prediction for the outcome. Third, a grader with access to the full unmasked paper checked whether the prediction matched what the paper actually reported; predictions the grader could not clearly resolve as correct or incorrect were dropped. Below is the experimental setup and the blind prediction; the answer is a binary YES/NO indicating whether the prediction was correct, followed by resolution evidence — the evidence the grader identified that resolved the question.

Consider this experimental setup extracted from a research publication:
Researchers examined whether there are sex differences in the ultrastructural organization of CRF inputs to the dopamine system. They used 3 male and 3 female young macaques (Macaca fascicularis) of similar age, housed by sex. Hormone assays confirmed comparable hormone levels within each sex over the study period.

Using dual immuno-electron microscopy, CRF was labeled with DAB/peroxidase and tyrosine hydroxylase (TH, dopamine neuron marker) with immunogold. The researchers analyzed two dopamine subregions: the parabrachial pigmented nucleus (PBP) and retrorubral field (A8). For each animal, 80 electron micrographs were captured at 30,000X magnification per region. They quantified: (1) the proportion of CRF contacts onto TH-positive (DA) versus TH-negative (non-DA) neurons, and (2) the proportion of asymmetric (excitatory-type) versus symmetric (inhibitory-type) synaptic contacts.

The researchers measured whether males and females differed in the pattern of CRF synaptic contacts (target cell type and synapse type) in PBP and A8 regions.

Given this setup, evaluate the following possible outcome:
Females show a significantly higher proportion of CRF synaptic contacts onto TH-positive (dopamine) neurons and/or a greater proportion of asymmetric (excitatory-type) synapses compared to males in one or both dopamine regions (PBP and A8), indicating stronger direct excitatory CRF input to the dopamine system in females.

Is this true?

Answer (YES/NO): NO